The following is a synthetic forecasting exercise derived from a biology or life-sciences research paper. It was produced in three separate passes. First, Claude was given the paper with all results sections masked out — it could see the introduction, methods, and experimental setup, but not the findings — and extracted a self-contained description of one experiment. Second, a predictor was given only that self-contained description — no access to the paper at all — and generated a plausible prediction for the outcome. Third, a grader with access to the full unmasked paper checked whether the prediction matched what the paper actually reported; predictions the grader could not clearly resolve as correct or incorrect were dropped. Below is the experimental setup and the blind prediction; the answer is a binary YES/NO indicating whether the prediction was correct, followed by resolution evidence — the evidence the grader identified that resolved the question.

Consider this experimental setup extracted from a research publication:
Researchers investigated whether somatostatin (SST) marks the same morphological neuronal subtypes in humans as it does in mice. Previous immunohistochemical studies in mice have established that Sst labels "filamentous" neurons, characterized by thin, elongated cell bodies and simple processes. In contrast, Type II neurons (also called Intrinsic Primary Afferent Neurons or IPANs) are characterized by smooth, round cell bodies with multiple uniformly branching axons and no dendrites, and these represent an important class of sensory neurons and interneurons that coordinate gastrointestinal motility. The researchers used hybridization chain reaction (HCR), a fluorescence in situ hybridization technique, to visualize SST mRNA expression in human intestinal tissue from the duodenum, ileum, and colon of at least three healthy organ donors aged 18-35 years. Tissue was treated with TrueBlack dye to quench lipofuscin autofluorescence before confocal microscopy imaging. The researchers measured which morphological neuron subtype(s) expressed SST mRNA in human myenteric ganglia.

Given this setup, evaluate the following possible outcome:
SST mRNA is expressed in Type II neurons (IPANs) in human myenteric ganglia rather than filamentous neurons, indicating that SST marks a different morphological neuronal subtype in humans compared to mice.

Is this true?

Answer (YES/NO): YES